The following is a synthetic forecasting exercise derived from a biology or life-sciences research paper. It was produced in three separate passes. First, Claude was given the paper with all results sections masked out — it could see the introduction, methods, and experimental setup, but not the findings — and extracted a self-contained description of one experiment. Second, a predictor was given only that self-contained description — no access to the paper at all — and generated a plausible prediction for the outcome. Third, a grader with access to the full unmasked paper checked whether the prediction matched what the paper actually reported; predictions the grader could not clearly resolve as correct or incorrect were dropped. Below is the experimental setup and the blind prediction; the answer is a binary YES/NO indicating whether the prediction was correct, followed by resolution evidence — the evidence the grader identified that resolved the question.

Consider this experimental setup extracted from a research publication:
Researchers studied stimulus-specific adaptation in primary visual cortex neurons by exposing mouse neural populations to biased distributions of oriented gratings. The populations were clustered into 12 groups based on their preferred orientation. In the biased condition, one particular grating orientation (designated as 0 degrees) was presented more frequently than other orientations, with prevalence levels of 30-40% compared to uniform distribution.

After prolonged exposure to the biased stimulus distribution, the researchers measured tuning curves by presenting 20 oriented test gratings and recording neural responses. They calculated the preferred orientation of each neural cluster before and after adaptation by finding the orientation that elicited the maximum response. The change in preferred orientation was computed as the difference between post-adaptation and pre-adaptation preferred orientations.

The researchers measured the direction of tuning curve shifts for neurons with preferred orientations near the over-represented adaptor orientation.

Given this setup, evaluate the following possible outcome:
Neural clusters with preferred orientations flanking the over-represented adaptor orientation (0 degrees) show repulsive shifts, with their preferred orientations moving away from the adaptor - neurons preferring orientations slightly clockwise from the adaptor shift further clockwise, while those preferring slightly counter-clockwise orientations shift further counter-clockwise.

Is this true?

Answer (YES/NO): YES